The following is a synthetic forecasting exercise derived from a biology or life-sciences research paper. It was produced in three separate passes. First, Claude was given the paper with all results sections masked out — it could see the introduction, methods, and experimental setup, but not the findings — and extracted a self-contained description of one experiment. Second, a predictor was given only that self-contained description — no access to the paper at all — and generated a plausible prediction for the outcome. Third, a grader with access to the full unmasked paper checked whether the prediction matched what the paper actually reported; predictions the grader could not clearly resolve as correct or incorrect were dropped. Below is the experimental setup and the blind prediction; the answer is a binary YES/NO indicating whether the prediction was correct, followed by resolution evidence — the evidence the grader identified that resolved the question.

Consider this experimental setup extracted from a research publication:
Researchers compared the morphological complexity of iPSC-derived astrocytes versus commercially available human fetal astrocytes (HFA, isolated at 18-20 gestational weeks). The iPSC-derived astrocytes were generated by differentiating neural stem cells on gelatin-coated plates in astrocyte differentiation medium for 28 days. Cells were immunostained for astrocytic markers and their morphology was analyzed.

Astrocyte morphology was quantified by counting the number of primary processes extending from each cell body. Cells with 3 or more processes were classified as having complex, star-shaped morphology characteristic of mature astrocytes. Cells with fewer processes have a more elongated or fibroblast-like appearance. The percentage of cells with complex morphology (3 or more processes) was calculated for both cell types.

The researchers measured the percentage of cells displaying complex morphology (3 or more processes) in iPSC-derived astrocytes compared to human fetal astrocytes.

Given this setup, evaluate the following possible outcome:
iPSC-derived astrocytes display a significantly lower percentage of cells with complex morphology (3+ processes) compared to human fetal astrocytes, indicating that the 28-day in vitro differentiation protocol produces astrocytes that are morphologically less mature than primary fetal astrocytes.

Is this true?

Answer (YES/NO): NO